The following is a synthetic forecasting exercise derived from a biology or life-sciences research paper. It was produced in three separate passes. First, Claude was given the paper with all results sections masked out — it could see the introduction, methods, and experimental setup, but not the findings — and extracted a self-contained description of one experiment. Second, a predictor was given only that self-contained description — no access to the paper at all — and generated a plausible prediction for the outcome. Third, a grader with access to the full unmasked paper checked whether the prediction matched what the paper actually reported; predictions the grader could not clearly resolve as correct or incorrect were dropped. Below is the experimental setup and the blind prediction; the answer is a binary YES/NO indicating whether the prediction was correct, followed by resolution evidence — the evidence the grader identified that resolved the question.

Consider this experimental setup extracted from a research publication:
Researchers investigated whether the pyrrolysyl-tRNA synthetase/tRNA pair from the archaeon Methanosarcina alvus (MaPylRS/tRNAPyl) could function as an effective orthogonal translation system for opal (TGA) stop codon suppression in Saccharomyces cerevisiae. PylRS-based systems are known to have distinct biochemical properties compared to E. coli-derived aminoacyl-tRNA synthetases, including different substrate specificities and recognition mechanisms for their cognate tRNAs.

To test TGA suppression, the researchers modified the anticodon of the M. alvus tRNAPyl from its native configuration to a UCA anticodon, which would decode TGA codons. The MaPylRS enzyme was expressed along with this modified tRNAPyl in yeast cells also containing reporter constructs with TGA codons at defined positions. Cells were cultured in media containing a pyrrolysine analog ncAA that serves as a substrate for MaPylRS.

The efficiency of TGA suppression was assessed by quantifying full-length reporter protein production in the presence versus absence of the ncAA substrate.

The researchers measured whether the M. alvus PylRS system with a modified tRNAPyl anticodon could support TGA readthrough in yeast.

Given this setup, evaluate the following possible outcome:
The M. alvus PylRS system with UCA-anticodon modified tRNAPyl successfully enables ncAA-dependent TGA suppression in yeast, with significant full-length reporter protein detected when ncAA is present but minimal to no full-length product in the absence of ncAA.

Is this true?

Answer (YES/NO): YES